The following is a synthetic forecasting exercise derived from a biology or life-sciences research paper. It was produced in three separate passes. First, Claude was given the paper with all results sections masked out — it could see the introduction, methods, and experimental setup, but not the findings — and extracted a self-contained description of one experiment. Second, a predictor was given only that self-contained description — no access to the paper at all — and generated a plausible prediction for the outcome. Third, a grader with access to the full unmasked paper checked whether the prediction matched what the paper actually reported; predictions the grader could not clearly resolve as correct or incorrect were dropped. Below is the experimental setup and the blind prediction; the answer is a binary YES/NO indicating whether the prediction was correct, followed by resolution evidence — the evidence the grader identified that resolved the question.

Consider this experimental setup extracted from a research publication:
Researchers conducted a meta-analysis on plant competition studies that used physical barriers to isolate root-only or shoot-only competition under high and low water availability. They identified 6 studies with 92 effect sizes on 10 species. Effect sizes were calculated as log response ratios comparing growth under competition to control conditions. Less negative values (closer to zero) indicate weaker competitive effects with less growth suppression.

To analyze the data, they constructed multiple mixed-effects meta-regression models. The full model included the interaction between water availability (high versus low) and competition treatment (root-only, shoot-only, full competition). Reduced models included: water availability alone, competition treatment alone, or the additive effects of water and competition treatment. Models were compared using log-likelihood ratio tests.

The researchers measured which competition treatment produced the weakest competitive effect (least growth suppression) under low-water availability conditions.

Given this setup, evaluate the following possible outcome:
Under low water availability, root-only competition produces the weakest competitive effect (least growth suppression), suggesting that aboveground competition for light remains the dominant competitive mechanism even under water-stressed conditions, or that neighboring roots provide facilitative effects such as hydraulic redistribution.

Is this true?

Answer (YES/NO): NO